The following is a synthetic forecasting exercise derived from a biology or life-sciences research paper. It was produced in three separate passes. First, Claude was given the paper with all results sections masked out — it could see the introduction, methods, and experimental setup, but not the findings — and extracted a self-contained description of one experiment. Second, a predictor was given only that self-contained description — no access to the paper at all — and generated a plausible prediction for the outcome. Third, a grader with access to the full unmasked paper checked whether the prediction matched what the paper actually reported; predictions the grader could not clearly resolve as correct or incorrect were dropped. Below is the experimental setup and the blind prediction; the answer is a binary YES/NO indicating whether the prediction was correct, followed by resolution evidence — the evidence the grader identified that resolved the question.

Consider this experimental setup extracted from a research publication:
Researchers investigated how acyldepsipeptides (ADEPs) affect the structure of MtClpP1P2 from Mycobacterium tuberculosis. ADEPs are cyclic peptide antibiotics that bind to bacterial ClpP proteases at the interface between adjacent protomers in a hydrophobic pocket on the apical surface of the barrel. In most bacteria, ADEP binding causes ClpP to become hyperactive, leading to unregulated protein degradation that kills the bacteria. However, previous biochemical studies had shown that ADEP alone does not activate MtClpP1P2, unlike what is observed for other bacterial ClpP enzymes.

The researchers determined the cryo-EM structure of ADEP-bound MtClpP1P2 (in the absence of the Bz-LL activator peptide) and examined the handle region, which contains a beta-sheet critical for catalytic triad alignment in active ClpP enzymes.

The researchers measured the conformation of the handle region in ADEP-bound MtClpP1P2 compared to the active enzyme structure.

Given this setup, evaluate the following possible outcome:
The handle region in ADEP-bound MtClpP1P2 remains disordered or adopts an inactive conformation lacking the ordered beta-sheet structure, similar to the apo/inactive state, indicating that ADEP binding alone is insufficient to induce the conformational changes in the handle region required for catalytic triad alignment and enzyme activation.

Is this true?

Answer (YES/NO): YES